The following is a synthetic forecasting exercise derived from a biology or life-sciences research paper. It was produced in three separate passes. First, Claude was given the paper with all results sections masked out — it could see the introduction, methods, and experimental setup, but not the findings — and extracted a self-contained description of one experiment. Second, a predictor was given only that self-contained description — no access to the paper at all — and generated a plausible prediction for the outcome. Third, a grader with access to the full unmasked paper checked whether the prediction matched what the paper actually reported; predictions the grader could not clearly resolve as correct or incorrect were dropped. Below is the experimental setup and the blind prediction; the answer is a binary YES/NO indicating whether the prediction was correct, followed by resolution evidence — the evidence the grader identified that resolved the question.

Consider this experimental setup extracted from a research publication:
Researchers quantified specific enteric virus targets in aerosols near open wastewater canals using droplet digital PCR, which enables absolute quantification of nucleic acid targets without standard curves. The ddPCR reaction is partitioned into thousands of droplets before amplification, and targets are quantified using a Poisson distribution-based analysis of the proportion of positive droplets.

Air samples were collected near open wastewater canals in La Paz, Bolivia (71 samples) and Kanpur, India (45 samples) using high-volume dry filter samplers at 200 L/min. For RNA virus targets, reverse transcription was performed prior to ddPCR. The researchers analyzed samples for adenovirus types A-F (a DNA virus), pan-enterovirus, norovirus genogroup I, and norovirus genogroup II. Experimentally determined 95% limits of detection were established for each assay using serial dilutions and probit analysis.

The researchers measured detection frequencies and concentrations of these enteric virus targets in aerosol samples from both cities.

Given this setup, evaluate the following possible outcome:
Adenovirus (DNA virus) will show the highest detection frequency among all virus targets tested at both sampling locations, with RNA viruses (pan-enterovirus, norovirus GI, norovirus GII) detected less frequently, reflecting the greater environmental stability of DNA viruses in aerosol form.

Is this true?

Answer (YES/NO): NO